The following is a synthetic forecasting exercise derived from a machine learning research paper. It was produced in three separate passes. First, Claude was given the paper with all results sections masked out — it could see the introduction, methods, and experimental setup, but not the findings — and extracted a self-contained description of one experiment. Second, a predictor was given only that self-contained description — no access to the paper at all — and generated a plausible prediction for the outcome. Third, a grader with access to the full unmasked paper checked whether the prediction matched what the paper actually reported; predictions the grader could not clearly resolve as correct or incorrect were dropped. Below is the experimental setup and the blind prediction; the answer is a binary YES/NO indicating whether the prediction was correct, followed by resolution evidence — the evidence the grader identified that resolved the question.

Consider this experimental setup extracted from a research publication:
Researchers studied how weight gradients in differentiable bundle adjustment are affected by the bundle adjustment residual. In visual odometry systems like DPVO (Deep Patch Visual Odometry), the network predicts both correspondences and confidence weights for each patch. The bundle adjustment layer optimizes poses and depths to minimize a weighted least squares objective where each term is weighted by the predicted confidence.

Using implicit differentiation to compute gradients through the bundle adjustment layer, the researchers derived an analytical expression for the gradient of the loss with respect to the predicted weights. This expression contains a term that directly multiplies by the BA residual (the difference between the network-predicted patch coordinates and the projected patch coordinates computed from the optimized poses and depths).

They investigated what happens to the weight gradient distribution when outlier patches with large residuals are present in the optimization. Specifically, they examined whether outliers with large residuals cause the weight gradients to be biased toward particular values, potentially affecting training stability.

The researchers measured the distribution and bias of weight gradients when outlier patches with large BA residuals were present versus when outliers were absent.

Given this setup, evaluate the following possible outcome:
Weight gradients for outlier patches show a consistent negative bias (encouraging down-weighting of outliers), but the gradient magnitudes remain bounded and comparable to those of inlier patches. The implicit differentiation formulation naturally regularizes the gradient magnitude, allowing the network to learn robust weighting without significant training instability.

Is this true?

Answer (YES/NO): NO